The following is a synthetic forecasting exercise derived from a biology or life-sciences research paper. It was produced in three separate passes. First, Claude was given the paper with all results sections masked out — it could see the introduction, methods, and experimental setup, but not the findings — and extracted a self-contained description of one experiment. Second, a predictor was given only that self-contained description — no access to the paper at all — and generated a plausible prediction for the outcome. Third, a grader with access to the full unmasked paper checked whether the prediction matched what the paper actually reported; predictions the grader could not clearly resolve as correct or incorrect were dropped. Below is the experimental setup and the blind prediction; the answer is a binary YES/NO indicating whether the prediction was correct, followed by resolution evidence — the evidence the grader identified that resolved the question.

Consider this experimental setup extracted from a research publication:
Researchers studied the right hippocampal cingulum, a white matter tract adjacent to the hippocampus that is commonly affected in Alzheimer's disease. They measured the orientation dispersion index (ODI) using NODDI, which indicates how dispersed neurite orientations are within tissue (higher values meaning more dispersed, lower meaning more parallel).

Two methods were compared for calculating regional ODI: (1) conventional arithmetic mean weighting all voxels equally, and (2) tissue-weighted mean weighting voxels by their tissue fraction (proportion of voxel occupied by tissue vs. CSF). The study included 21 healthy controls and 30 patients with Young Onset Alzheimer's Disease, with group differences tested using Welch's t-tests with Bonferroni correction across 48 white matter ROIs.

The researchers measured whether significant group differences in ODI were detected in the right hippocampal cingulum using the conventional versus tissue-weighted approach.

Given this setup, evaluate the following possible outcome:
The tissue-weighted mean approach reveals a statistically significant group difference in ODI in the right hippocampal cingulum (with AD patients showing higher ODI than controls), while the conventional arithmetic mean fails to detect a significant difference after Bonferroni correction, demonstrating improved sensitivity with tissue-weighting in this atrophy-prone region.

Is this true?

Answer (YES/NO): NO